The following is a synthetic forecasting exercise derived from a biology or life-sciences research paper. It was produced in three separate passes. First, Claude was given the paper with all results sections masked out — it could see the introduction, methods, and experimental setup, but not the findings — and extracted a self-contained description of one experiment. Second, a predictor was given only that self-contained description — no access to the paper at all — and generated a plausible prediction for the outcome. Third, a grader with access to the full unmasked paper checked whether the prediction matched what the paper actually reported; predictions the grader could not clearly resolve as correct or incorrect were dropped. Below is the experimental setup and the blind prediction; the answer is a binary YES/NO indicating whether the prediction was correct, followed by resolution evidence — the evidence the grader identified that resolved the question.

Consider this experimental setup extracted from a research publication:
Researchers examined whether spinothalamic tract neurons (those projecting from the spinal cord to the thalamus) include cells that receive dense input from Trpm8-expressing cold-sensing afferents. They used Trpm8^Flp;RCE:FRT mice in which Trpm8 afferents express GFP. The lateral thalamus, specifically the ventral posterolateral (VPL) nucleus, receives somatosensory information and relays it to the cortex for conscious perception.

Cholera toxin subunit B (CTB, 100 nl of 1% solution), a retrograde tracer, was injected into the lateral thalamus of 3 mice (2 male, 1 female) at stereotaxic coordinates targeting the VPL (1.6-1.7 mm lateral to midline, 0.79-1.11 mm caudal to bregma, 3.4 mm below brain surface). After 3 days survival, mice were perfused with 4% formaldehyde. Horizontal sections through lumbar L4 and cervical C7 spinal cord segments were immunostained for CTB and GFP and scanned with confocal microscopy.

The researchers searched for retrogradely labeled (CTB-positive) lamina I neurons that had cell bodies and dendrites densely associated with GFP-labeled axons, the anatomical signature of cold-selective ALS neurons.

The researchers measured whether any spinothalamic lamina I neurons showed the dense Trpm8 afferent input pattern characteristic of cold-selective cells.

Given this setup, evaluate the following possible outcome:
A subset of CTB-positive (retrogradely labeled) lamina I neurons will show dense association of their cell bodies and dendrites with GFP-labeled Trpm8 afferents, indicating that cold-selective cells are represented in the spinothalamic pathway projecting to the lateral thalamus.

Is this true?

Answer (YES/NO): YES